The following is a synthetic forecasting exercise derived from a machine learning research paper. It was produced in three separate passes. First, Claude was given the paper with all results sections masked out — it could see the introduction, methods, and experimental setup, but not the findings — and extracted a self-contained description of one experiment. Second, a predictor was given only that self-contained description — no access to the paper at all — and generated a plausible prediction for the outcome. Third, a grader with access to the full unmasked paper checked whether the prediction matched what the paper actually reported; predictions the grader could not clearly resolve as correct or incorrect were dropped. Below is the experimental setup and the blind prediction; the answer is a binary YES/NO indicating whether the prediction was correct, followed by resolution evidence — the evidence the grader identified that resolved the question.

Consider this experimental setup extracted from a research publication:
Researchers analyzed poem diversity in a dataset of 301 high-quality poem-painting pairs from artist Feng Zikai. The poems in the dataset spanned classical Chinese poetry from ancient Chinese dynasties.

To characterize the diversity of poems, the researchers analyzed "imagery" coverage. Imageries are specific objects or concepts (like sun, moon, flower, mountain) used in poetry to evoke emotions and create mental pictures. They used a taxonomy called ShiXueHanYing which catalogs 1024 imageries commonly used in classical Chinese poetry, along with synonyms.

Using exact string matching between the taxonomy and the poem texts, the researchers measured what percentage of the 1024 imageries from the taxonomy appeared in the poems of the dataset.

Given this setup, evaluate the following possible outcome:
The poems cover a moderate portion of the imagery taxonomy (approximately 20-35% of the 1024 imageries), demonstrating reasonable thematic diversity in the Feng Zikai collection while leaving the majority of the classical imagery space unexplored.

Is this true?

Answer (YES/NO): NO